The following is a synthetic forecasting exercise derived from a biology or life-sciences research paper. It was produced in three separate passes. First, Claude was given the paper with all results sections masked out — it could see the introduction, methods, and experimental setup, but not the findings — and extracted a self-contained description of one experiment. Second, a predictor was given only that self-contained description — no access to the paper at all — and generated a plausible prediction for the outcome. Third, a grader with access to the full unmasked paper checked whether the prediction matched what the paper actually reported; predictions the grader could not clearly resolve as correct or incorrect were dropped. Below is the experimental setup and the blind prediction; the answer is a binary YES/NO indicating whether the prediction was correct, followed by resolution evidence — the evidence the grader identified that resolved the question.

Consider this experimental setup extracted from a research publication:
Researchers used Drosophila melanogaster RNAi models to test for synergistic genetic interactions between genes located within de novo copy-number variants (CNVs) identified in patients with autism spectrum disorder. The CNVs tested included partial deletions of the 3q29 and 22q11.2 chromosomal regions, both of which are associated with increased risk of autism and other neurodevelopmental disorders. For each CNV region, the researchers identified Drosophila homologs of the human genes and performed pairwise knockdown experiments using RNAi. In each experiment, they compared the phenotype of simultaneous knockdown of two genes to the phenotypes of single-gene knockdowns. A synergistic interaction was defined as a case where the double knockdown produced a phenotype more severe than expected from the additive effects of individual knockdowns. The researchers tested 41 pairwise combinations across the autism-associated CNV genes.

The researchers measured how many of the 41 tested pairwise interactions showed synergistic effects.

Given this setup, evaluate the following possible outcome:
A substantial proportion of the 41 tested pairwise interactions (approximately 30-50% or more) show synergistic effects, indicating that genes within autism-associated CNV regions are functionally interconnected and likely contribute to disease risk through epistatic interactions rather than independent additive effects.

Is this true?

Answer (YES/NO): NO